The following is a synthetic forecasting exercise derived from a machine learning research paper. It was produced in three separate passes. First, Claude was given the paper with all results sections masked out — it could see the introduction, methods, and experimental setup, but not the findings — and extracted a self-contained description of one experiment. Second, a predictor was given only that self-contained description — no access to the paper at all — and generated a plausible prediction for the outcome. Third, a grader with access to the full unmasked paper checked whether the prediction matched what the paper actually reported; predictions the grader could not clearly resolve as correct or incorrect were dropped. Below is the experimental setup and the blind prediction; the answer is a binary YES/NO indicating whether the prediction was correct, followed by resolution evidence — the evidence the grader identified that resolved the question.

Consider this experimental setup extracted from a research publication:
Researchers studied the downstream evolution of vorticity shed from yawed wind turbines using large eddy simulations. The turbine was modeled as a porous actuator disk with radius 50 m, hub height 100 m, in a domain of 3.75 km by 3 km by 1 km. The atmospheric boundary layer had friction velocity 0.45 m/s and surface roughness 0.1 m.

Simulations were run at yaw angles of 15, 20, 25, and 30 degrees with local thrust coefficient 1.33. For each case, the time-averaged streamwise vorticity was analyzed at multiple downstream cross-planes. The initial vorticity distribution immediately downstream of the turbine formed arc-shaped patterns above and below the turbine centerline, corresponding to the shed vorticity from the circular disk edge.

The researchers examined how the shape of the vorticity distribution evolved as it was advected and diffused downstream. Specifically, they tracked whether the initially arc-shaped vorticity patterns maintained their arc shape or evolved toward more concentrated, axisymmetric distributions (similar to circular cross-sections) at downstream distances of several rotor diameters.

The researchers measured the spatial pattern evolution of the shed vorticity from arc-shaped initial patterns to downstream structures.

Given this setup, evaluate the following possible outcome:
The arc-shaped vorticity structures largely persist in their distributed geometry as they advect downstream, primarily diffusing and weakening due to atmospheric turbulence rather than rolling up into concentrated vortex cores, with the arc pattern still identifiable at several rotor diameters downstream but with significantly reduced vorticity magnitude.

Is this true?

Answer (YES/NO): NO